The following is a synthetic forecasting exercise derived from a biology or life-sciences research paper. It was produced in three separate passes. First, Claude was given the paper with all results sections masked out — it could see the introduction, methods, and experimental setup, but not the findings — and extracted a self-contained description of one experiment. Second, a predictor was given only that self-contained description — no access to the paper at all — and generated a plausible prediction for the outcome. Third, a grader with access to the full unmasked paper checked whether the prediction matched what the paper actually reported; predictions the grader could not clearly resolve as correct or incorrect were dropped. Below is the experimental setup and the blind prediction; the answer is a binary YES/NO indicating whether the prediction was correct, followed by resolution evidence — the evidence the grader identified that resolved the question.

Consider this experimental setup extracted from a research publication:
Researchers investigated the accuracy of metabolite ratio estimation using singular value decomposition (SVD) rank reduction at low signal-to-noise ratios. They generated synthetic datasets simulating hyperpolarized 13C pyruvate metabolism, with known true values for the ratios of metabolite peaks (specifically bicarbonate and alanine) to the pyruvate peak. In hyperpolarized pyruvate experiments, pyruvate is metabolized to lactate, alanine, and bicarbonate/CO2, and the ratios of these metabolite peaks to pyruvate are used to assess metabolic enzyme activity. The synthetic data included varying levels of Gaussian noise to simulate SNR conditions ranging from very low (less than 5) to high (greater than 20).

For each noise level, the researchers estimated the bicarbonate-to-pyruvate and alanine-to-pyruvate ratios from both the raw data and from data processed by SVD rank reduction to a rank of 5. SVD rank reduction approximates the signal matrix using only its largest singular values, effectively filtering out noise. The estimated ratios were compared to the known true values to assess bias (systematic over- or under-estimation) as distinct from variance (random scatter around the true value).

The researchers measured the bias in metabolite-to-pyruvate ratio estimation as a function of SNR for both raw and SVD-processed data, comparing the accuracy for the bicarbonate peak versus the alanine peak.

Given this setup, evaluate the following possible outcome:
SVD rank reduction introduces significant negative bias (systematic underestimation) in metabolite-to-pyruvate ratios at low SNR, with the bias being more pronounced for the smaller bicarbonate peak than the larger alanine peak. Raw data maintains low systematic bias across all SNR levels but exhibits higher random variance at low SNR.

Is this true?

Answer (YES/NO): NO